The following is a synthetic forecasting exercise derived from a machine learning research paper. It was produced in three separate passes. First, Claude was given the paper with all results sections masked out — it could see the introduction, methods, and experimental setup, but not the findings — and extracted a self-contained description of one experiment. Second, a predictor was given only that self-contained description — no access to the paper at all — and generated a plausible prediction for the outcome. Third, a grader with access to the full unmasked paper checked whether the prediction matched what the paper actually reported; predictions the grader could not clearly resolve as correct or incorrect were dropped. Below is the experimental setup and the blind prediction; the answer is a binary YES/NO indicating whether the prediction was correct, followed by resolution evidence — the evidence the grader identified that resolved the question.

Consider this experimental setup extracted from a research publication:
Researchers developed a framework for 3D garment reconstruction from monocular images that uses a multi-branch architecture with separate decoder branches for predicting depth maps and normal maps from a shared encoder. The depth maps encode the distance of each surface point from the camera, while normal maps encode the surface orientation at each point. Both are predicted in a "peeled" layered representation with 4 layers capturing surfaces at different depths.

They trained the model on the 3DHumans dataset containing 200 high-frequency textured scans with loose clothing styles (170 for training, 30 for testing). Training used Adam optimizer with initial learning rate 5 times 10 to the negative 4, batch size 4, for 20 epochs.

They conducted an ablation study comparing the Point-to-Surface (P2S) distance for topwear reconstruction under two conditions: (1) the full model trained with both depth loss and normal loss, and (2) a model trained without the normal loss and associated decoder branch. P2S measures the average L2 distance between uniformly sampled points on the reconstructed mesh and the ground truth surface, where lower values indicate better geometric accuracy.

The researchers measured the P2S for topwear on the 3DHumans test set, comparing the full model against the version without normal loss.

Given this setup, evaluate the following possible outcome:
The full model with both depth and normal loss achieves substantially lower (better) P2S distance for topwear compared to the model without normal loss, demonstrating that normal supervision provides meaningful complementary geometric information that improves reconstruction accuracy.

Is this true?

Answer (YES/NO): NO